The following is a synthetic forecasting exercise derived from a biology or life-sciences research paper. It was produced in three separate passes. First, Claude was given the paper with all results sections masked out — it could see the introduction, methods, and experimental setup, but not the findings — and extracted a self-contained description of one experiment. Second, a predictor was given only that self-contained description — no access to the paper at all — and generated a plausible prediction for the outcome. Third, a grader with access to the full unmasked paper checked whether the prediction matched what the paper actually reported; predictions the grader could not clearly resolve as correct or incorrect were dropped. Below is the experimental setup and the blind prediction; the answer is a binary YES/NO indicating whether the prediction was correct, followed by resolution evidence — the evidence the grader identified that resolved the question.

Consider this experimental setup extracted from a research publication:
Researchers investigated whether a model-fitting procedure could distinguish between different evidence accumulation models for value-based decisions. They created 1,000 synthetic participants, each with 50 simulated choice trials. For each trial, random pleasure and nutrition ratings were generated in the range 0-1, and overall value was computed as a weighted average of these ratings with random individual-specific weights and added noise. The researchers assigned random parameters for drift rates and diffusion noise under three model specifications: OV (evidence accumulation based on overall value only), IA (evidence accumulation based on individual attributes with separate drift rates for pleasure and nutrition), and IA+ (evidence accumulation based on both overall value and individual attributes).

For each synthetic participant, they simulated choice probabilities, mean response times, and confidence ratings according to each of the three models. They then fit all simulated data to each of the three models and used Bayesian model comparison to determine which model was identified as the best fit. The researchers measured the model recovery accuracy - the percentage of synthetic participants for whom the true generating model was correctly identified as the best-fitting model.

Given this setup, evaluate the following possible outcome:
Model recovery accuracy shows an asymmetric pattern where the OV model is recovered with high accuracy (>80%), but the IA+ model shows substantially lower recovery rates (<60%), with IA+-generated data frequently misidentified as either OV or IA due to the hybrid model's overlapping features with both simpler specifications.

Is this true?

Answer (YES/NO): NO